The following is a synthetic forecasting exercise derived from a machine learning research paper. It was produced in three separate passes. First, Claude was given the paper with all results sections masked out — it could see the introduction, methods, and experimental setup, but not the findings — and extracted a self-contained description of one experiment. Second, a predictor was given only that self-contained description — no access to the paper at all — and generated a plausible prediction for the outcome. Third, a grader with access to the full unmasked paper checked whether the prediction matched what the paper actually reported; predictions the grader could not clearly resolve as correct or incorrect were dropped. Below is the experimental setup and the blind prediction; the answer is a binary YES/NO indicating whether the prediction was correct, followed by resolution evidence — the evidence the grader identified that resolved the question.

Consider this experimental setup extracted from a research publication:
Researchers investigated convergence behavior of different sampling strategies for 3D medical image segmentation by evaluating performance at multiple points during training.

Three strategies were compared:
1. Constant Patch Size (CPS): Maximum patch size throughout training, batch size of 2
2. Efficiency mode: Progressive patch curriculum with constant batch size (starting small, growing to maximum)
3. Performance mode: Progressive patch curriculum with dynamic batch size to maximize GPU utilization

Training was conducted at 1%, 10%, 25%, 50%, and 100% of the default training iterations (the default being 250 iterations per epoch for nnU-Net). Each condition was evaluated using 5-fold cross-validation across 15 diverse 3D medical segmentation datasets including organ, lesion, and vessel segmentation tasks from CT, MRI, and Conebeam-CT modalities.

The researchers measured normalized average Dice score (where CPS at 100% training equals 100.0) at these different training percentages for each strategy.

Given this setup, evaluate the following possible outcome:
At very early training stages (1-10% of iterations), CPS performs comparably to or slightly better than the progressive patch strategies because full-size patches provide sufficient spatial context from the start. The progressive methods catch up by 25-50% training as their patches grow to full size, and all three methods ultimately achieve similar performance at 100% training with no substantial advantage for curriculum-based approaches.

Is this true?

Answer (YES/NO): NO